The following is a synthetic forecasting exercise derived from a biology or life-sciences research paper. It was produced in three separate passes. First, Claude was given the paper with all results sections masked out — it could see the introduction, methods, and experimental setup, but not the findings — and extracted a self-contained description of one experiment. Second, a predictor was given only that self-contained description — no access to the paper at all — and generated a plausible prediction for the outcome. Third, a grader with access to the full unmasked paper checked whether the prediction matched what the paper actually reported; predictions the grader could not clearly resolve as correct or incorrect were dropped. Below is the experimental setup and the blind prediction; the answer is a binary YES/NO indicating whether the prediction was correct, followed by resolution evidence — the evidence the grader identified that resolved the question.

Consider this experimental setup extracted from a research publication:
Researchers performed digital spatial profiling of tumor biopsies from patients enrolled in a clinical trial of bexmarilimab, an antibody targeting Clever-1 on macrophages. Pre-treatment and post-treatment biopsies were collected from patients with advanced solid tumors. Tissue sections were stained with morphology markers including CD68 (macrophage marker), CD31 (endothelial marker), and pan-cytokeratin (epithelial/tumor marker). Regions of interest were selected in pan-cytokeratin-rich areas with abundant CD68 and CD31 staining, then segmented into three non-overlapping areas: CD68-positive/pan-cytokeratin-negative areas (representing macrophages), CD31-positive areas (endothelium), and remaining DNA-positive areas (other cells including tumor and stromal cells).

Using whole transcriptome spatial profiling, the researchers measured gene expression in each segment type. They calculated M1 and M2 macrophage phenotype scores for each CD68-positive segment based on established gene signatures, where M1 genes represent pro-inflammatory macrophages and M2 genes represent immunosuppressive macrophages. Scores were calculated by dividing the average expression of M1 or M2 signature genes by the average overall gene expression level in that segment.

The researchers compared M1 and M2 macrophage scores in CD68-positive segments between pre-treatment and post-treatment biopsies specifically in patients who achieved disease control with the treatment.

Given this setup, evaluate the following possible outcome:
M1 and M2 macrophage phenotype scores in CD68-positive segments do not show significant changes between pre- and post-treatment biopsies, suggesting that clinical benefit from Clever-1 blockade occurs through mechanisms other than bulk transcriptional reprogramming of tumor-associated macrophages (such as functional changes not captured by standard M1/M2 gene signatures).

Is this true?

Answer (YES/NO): NO